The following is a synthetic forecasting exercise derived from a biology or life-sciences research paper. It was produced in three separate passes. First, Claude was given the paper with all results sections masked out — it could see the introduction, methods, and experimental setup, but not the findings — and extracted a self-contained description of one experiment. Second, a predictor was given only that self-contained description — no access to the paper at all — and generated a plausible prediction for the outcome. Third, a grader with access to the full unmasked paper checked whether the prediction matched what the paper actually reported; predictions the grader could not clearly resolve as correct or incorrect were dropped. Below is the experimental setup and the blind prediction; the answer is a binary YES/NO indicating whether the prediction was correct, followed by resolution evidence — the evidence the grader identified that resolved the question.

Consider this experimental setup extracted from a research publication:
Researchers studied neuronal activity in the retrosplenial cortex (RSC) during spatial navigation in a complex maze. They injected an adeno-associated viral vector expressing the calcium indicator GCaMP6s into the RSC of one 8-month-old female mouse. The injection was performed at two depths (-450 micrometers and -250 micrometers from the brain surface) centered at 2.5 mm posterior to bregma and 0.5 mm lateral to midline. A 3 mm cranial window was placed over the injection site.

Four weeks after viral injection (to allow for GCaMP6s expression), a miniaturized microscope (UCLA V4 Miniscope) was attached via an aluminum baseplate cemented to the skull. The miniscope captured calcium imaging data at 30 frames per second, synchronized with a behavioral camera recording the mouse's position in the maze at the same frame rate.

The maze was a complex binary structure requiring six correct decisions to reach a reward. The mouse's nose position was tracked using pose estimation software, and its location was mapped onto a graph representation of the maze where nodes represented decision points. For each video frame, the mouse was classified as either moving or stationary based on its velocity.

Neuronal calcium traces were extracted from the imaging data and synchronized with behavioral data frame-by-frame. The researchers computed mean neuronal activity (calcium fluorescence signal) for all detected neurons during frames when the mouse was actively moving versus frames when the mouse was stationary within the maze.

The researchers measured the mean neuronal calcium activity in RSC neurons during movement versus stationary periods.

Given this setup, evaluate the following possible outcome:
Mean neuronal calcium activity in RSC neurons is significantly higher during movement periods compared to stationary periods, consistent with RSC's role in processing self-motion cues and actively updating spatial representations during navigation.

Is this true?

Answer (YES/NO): YES